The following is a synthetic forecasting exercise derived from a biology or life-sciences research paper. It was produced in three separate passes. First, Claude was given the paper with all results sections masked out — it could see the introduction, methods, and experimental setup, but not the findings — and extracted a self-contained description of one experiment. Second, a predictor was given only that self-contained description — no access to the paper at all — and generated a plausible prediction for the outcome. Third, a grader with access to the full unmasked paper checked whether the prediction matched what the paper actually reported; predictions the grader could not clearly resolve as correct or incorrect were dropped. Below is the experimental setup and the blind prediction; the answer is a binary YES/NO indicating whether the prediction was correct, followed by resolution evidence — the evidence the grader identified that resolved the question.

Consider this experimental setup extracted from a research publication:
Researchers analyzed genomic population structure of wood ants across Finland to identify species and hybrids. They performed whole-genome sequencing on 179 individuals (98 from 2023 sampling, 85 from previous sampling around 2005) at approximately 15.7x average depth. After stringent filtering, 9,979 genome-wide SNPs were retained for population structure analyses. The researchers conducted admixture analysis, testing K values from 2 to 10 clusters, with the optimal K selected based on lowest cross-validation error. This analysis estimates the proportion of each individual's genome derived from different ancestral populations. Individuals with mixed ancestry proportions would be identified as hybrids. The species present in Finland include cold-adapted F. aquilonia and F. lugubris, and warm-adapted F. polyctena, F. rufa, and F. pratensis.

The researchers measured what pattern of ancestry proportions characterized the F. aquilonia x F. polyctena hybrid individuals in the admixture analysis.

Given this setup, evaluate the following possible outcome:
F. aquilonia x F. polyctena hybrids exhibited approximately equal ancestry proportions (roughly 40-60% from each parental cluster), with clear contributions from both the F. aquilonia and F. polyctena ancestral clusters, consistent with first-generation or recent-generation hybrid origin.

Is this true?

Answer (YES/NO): NO